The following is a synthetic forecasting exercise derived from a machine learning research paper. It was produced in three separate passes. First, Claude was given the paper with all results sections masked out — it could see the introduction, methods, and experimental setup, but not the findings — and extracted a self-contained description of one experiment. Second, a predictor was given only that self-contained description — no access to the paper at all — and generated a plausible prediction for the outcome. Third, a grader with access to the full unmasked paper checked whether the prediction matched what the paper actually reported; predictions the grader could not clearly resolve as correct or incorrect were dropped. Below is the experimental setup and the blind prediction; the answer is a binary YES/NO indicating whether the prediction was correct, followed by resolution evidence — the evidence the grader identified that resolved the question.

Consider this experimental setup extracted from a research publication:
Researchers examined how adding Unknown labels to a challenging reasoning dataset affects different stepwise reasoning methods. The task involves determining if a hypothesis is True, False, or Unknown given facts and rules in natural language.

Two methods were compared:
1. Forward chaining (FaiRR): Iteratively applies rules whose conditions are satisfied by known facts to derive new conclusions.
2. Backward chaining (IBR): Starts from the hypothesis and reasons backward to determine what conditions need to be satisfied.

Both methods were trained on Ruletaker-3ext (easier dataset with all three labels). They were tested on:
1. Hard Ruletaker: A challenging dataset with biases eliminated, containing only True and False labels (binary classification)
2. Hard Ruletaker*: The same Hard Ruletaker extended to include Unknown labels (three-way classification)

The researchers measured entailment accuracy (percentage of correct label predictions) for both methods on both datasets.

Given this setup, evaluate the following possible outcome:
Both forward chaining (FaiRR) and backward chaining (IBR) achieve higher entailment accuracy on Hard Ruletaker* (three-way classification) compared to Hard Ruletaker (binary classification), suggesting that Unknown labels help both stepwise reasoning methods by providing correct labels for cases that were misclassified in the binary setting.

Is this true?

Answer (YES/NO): NO